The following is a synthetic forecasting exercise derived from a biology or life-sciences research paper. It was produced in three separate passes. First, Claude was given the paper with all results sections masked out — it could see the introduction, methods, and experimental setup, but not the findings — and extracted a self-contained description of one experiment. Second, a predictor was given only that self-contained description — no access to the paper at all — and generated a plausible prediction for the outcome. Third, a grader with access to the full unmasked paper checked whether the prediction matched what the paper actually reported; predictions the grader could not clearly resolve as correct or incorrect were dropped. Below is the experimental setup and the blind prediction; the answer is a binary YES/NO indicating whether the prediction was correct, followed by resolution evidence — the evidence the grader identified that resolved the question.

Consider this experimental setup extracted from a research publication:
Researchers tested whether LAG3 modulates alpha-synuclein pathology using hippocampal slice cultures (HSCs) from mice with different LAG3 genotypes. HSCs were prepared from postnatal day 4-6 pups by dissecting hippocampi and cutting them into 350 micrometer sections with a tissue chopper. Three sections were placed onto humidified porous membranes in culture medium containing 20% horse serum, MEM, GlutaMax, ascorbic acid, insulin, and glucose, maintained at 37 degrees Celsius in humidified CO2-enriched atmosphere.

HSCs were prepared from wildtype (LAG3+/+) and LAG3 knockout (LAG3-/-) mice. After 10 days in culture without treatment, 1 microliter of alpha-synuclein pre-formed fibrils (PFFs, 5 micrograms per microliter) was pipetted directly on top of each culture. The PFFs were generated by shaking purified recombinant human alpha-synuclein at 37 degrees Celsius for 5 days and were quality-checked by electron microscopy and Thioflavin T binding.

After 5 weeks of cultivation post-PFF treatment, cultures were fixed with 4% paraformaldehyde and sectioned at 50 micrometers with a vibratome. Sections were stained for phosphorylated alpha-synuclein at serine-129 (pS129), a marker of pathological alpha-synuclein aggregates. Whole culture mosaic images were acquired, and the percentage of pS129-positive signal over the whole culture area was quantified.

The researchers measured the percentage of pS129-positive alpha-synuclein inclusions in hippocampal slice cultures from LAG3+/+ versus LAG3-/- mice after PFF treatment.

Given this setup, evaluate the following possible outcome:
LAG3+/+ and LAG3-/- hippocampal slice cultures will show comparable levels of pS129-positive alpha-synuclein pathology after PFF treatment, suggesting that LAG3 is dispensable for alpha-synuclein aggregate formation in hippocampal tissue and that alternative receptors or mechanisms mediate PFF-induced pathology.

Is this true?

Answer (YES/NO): YES